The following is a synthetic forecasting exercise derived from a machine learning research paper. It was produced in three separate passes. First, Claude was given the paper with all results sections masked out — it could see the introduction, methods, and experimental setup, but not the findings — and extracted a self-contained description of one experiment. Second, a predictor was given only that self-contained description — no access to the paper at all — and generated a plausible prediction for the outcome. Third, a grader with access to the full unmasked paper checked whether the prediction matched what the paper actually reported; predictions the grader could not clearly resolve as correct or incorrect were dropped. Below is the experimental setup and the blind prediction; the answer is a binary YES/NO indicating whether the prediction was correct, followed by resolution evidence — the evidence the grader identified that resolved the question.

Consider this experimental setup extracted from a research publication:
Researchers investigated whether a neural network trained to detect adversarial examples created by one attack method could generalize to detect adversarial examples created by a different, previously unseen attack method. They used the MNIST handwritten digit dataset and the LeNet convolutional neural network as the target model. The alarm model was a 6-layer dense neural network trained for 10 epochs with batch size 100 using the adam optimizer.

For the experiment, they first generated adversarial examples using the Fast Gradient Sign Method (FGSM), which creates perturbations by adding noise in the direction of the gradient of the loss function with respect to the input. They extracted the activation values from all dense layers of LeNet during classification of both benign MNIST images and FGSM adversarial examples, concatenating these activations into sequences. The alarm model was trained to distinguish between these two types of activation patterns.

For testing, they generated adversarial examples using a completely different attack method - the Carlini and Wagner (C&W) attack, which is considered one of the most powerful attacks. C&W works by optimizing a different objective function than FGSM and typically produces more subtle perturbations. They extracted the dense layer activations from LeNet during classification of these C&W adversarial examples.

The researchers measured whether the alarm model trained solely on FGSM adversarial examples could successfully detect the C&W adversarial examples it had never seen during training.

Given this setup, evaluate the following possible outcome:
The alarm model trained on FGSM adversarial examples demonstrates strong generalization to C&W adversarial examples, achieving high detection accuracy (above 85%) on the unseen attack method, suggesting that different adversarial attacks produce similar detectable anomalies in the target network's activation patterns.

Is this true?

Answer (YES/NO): NO